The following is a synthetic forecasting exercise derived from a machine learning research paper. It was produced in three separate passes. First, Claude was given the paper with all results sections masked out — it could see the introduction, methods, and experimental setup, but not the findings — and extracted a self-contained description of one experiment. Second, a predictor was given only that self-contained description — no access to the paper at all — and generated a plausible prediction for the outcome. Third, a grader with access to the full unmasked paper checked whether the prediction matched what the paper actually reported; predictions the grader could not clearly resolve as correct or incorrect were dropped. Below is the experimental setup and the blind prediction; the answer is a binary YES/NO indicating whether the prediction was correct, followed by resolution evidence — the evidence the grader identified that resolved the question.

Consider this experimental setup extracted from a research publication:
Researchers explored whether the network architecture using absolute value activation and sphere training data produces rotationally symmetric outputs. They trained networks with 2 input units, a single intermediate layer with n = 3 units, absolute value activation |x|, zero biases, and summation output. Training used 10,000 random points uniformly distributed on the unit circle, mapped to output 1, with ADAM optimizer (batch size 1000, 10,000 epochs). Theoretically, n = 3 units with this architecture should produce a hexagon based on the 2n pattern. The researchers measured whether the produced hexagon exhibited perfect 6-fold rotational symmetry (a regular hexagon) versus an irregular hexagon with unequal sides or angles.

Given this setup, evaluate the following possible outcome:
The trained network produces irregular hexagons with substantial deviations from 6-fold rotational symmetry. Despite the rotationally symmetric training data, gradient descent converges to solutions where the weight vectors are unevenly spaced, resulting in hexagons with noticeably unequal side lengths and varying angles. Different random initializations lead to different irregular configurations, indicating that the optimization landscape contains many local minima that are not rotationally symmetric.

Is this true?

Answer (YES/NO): NO